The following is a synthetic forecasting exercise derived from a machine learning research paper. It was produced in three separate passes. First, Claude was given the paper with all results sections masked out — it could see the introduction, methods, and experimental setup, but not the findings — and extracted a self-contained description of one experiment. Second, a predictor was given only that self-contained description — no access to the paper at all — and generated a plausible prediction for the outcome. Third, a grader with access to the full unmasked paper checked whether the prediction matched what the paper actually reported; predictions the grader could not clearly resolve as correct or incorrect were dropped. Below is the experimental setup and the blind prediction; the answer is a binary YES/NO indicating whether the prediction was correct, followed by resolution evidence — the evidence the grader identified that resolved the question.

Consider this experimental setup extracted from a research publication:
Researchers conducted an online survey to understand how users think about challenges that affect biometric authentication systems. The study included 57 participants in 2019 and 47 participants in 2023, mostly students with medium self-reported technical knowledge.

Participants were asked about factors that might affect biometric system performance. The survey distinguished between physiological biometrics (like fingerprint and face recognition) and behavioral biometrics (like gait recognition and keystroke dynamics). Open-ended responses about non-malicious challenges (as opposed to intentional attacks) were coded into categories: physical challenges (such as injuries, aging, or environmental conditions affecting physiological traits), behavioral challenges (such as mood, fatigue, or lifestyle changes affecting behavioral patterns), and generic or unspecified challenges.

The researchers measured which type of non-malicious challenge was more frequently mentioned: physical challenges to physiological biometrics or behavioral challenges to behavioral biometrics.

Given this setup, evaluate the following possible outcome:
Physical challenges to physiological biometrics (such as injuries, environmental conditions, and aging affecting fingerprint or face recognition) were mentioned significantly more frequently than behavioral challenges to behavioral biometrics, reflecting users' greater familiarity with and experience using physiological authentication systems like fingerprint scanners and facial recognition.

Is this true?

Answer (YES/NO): YES